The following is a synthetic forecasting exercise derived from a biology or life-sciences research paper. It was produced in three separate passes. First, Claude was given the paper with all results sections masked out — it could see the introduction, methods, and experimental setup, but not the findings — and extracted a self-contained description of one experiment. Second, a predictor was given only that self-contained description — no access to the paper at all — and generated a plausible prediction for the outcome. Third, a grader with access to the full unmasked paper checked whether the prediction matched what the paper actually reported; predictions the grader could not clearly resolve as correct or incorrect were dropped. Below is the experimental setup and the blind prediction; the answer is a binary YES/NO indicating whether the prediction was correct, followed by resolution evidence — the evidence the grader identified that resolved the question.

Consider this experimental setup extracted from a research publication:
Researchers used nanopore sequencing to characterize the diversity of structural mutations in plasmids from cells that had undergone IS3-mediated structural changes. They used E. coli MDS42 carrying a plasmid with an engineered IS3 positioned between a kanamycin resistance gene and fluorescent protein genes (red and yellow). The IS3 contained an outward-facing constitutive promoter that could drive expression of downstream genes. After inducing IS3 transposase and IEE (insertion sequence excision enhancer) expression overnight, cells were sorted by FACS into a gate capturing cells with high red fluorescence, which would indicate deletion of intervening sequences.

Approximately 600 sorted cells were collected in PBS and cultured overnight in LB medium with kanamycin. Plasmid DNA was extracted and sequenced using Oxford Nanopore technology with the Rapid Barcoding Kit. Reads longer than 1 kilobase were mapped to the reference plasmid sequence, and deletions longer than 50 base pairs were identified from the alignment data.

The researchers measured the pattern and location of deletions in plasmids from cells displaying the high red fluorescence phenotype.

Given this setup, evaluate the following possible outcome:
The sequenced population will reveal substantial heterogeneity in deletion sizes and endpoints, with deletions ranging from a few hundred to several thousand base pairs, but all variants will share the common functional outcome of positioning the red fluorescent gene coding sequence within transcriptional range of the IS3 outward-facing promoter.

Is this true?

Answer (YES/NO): NO